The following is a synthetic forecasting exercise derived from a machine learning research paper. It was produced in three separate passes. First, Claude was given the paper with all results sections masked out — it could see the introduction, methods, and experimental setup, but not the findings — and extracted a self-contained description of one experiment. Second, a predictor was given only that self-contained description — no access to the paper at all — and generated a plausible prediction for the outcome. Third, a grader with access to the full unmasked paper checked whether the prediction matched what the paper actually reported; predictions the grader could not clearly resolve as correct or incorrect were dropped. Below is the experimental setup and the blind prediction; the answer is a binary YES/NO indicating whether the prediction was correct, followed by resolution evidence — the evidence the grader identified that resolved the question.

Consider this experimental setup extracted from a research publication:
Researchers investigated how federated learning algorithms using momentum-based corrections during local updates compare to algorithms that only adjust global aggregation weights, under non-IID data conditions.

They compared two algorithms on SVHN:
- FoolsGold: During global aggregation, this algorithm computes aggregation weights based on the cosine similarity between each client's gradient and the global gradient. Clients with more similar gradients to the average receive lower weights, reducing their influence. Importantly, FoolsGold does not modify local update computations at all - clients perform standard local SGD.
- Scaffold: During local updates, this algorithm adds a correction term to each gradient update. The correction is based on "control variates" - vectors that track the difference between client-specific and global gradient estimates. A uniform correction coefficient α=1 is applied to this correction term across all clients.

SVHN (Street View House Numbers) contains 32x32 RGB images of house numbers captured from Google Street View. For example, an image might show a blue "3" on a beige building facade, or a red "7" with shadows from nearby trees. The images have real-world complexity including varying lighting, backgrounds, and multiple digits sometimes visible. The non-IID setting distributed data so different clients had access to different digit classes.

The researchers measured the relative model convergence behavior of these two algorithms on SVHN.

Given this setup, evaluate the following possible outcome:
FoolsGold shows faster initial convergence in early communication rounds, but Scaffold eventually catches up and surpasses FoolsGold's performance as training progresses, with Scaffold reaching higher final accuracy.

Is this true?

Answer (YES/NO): NO